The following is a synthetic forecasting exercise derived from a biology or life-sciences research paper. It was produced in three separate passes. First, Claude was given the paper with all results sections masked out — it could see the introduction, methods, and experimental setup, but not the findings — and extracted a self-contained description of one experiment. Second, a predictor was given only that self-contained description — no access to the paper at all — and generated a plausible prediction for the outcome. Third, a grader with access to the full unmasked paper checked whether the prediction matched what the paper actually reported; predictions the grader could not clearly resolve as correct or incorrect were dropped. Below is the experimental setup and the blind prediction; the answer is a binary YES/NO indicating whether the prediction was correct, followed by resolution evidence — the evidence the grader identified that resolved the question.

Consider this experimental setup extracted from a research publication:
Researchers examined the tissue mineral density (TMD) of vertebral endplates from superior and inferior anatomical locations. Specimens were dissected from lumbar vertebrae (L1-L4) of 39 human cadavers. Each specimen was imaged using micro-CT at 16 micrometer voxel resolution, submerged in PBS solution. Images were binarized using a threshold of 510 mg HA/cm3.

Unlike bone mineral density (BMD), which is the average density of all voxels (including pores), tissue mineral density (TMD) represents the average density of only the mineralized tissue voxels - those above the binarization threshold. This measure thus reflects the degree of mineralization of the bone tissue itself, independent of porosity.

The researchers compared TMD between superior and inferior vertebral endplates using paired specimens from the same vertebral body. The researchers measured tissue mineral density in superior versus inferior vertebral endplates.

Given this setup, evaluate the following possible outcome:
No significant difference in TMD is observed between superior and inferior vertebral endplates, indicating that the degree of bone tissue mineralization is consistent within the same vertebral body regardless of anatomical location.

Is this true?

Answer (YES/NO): YES